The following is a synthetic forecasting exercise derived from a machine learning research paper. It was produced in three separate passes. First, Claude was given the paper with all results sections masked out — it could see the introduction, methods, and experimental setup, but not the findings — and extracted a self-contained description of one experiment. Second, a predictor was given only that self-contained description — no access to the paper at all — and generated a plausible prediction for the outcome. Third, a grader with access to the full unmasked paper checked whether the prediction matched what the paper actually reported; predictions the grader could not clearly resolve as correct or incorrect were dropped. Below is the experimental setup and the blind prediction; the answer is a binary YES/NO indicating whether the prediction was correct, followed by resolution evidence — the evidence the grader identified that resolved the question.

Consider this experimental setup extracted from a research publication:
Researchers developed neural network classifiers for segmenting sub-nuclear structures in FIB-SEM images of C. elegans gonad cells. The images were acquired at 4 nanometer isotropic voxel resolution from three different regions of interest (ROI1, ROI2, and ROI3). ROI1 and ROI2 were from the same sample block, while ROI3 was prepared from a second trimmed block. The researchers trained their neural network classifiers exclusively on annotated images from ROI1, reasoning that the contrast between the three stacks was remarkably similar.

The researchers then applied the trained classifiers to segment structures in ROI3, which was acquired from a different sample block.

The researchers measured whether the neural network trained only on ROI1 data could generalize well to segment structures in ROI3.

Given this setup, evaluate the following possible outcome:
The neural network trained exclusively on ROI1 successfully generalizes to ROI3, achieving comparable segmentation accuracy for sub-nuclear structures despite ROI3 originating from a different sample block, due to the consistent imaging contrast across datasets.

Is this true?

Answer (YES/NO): NO